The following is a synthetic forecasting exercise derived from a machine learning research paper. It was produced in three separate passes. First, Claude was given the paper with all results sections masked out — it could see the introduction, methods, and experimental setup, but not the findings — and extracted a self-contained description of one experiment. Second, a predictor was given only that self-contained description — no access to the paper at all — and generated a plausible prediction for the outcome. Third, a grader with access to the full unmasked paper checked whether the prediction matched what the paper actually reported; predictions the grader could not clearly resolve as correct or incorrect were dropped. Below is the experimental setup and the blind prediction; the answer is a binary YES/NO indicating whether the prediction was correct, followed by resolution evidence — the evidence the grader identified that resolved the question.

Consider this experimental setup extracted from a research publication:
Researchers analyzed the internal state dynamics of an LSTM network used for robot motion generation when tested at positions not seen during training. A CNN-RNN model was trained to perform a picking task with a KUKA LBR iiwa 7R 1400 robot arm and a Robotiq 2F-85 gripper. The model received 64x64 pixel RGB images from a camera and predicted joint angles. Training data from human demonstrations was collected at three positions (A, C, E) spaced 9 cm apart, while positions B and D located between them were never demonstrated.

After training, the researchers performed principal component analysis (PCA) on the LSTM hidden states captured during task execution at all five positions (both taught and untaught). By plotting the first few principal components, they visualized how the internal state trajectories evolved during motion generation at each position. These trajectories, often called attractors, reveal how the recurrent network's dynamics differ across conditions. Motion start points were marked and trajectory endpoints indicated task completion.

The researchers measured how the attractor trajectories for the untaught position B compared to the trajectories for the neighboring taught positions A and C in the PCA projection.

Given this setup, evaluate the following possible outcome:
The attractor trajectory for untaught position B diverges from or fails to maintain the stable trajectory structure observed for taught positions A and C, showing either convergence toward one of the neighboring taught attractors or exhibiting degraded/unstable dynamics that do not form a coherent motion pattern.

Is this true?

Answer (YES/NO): NO